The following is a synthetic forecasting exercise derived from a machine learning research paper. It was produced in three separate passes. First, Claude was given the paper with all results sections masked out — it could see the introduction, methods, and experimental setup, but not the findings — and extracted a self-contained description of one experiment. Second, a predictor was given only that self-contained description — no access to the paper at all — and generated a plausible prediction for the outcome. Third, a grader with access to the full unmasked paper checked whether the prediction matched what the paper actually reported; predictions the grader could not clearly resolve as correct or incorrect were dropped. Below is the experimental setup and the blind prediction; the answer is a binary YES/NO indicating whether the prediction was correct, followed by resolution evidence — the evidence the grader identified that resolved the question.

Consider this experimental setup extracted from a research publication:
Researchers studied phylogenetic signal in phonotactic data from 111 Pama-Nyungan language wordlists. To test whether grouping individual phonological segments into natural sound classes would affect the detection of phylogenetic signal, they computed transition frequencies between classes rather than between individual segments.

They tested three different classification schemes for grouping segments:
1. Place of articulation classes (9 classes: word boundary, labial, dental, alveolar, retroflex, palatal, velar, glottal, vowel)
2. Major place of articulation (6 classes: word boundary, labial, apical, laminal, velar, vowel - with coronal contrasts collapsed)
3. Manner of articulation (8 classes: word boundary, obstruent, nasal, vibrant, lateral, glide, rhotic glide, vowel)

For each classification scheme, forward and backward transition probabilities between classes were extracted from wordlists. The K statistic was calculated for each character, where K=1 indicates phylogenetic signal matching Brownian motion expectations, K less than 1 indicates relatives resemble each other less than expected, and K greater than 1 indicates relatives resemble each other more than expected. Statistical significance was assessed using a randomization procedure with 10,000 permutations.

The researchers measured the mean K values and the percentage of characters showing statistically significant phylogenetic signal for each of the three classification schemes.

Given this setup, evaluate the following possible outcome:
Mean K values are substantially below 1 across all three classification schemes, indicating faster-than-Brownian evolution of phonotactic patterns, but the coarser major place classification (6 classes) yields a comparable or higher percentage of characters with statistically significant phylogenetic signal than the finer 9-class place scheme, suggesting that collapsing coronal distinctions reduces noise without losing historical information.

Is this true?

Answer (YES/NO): NO